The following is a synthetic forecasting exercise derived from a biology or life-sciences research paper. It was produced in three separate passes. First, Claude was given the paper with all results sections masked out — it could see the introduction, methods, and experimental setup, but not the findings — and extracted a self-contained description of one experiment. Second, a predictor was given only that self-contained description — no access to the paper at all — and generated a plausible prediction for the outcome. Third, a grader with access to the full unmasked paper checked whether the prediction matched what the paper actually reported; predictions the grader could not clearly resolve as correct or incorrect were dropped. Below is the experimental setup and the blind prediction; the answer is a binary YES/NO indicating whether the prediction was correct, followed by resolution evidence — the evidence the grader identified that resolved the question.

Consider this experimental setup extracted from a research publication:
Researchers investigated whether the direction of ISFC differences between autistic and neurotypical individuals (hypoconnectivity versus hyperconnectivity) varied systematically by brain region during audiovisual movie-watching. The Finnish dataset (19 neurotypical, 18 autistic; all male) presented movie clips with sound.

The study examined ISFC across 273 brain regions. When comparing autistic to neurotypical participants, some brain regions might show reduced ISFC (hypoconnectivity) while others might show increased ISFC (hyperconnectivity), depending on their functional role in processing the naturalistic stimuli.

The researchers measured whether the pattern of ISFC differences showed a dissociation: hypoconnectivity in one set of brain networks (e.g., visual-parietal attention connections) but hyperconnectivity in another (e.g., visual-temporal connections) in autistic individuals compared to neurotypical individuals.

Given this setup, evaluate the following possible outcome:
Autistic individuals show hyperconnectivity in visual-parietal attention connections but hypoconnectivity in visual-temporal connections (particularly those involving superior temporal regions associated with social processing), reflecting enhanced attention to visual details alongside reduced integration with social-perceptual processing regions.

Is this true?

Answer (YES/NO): NO